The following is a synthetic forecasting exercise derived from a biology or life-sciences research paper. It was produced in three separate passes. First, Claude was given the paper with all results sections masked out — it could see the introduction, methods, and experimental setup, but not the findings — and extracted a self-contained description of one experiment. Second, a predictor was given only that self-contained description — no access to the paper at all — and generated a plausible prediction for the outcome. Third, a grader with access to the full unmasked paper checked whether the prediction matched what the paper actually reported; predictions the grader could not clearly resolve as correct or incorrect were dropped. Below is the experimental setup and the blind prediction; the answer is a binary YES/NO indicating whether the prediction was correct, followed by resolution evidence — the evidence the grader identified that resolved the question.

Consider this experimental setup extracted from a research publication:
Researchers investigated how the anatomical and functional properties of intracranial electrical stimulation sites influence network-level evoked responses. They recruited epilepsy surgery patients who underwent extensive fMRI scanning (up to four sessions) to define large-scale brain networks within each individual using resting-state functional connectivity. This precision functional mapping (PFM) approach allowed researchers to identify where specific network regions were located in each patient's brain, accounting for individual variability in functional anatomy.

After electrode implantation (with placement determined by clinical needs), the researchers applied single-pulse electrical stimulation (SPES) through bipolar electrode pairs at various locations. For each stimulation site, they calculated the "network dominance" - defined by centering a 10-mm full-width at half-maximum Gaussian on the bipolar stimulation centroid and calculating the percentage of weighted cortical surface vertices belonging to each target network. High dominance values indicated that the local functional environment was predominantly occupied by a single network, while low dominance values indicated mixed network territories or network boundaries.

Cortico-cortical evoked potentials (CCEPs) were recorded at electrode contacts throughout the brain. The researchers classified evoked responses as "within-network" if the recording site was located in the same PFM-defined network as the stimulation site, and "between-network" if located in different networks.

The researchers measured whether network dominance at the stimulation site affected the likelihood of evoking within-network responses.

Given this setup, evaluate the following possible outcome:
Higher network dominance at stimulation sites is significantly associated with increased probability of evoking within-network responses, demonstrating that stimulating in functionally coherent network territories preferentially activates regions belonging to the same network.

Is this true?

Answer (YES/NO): YES